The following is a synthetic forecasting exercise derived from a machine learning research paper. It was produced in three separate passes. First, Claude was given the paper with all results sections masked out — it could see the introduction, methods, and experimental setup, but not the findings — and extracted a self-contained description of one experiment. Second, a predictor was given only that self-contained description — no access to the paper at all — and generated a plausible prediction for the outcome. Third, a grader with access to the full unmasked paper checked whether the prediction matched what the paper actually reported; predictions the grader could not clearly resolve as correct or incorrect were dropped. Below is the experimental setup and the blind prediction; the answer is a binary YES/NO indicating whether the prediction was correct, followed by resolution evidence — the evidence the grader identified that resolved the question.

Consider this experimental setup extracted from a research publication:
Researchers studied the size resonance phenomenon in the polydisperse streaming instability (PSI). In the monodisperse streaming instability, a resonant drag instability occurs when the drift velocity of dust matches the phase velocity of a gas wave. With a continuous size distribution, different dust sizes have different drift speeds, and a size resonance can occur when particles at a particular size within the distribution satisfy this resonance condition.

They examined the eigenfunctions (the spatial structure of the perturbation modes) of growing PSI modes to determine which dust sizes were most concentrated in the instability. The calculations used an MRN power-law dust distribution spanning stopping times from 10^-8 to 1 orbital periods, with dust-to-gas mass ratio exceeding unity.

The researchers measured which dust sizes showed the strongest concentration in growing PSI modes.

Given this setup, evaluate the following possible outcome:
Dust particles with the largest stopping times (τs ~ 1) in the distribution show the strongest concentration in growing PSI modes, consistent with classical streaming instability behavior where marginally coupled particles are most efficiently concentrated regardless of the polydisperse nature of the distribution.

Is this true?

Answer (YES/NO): NO